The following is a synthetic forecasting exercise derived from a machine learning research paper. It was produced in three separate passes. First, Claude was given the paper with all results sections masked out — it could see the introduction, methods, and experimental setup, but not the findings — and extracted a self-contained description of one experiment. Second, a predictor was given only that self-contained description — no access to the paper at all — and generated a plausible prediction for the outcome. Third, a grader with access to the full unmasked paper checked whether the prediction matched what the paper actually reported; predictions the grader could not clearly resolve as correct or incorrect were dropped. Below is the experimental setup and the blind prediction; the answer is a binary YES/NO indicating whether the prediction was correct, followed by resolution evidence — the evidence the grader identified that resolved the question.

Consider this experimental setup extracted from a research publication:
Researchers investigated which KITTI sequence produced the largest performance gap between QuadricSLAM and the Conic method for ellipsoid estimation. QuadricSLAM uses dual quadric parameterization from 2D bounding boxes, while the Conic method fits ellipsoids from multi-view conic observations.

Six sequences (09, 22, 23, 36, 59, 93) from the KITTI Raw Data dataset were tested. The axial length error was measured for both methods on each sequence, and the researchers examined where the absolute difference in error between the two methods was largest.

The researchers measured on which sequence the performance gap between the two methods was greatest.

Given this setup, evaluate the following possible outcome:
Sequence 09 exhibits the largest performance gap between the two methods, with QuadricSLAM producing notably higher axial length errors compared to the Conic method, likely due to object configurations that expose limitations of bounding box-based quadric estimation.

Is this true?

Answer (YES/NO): NO